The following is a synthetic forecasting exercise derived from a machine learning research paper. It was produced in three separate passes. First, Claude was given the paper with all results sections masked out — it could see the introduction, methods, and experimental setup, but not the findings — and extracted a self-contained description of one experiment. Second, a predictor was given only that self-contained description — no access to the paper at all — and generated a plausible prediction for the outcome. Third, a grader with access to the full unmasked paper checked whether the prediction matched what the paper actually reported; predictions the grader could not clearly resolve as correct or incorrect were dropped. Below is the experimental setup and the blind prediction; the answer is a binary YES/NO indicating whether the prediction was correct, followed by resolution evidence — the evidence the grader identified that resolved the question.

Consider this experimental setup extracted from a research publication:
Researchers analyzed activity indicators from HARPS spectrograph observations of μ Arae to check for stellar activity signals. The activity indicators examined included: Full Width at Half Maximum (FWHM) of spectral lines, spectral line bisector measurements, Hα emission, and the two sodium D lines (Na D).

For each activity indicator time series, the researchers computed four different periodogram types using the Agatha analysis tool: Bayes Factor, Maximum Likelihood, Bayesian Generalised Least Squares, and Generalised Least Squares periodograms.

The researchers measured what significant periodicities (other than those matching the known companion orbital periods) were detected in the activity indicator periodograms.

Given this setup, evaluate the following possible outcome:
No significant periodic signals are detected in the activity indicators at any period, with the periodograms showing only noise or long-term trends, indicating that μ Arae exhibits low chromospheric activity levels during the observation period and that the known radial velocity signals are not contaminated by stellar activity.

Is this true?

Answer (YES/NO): NO